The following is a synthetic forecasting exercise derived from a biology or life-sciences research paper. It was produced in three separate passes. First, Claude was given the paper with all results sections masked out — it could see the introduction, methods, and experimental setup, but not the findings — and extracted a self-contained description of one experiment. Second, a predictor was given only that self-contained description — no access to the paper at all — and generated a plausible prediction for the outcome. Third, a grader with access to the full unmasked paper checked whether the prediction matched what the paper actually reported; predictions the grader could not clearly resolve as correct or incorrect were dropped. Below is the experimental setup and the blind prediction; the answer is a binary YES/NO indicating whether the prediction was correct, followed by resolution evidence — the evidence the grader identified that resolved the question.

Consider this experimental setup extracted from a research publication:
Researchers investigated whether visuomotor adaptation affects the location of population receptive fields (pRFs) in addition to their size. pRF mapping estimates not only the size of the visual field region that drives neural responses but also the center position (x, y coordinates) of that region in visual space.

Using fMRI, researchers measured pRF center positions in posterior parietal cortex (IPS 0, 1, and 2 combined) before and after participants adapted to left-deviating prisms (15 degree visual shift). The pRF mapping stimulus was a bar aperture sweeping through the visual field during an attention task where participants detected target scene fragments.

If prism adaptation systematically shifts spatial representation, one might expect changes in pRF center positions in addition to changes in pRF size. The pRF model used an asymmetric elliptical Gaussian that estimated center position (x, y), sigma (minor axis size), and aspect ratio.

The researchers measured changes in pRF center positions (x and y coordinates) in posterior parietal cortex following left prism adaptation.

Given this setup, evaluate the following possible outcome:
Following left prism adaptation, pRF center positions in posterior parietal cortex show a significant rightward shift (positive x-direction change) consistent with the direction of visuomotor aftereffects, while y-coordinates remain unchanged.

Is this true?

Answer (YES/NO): NO